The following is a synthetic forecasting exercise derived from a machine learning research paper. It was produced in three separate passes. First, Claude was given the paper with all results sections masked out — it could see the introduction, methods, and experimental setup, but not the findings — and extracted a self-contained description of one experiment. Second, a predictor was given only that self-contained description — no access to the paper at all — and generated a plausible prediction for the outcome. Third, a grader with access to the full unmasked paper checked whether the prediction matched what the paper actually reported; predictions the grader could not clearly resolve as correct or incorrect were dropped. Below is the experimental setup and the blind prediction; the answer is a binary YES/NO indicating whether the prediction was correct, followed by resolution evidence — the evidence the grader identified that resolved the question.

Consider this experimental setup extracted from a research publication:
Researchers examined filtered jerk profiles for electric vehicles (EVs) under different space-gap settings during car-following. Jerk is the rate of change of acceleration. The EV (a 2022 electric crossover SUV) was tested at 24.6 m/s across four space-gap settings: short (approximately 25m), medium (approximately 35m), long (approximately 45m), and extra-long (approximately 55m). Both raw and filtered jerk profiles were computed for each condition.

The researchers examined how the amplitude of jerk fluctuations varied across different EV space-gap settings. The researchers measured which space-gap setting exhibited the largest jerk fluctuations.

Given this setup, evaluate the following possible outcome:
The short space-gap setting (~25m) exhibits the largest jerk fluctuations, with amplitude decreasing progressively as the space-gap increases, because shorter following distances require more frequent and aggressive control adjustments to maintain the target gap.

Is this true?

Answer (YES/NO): NO